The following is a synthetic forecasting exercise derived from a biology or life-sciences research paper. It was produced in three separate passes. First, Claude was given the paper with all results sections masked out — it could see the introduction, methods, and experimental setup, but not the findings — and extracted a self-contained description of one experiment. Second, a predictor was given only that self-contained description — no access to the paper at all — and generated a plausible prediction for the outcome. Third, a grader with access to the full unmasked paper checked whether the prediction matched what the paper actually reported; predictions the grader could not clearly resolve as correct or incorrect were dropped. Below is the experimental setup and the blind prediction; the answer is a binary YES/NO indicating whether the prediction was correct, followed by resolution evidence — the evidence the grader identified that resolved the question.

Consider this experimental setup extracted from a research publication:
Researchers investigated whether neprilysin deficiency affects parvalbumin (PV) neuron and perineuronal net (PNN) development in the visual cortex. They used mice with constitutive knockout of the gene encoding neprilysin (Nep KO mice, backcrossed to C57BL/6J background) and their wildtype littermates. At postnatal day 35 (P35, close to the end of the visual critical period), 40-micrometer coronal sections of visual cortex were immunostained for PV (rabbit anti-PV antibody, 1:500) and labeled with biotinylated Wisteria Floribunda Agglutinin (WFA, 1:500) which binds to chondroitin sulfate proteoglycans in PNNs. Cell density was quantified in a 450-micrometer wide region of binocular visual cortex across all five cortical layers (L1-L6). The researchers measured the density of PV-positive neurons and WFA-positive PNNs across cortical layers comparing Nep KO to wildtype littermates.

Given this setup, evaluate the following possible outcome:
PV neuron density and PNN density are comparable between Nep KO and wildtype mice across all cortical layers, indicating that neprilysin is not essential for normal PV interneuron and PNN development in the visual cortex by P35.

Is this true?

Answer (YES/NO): NO